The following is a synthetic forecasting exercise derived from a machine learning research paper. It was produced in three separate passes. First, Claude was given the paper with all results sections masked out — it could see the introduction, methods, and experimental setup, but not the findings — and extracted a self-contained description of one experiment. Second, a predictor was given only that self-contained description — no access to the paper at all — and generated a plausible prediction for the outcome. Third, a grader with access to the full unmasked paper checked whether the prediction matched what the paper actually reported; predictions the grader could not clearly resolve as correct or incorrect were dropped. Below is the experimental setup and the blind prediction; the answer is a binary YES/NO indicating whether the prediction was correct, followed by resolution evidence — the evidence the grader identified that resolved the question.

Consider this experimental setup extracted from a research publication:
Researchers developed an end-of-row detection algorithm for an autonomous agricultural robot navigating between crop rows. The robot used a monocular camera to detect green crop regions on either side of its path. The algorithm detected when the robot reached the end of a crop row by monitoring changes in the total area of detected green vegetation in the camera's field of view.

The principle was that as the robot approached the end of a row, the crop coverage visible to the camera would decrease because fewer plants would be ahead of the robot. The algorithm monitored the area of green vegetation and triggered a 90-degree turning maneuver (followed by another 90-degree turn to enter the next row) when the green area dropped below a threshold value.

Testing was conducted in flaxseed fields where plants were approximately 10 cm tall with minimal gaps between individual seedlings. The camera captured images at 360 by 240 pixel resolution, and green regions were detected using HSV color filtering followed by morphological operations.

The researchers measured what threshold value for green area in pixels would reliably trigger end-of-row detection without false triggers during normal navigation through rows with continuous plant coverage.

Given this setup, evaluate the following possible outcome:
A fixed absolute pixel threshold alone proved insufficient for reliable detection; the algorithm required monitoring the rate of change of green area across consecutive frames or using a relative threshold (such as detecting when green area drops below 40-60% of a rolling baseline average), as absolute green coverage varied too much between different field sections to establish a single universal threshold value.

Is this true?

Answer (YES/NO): NO